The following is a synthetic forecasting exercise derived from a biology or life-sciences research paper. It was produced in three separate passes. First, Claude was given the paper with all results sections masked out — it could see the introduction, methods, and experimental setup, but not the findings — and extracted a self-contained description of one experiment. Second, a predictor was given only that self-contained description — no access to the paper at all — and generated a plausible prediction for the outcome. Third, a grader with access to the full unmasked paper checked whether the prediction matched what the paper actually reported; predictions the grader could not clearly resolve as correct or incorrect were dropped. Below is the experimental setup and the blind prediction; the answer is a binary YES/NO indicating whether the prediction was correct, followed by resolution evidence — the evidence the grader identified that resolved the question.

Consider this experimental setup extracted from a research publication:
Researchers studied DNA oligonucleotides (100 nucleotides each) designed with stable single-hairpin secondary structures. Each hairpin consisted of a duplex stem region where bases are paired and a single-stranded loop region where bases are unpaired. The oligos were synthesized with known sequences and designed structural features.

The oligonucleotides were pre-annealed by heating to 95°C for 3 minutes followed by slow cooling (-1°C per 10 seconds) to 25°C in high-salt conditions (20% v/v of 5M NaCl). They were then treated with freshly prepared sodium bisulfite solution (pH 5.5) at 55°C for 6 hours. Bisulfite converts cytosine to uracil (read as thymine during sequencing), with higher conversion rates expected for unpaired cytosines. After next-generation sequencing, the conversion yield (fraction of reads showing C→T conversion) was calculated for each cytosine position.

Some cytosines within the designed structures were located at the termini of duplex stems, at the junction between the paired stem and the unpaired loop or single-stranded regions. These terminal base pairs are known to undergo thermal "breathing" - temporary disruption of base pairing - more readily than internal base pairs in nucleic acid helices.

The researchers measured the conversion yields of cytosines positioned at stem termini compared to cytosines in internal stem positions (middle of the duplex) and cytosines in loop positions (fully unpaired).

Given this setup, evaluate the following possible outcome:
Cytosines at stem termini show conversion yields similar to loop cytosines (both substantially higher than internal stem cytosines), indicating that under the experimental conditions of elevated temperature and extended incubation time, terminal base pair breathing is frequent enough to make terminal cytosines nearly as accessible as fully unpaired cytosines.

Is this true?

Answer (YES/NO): NO